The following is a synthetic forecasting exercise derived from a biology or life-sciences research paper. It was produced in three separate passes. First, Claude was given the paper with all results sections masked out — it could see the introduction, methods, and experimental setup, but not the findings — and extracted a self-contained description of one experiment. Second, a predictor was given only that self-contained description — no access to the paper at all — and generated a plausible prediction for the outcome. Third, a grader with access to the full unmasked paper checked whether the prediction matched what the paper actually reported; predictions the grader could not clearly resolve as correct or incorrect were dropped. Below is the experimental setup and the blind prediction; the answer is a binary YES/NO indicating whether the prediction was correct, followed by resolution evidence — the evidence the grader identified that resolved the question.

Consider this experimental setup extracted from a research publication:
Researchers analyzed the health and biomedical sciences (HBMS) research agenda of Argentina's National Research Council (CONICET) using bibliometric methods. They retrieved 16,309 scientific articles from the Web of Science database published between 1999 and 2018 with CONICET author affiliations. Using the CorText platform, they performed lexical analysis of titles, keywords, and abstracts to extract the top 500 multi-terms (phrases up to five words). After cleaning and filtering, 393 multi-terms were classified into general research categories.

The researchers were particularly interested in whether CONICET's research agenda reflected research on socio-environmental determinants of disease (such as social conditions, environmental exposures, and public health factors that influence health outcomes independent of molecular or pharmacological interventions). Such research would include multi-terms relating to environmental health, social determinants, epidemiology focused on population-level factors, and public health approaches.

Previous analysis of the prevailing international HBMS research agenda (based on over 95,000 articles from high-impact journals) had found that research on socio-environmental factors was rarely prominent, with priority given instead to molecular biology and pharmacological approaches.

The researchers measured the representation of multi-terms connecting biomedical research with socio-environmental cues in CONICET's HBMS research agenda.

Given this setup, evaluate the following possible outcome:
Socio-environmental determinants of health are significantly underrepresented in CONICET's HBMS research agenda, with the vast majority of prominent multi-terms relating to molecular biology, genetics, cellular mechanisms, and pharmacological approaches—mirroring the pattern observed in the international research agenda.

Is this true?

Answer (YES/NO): YES